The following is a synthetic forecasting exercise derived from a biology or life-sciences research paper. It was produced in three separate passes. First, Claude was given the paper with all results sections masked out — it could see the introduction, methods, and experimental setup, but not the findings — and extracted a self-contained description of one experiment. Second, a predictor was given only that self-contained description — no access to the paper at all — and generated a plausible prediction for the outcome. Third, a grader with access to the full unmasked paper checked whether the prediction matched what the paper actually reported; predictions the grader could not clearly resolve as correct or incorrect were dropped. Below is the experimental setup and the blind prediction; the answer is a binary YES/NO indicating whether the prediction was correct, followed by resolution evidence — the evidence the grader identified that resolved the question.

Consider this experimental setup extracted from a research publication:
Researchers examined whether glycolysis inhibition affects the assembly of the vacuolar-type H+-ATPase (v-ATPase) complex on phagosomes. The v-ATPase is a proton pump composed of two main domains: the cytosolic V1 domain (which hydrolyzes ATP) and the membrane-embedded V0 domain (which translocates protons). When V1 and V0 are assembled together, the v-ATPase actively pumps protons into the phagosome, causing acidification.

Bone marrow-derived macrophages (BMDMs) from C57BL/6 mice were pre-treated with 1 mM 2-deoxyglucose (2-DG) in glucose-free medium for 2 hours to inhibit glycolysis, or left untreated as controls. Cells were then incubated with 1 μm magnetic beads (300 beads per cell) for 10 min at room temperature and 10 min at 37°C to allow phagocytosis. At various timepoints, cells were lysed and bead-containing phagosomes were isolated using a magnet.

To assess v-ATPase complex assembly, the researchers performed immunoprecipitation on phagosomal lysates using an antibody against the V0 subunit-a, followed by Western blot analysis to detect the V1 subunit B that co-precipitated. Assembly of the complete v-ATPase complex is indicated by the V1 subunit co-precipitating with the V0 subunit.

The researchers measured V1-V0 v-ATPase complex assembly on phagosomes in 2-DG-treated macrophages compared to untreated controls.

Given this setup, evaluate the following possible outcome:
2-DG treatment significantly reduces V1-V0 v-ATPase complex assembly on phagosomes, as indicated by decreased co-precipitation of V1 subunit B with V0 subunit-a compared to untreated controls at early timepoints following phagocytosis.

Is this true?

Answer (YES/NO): YES